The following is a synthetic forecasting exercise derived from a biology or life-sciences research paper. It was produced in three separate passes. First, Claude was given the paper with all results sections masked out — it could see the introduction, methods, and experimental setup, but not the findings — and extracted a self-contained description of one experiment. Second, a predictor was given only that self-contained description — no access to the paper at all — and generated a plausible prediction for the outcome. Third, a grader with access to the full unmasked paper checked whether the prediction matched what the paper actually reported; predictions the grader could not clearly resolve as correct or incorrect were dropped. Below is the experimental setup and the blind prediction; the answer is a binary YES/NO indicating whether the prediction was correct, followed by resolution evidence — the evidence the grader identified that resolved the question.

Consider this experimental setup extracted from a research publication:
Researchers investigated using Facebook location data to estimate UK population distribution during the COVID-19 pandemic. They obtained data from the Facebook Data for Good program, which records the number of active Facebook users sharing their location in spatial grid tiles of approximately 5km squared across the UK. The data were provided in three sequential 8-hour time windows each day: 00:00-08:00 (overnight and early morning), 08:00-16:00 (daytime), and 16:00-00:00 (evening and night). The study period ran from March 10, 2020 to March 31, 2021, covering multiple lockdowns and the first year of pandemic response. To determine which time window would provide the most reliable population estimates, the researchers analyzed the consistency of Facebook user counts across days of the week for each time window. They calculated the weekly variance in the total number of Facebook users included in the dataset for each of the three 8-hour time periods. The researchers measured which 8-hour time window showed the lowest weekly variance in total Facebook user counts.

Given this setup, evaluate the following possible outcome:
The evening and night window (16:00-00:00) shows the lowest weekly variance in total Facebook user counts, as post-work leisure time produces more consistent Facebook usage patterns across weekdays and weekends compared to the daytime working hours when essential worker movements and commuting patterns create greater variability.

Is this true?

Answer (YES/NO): YES